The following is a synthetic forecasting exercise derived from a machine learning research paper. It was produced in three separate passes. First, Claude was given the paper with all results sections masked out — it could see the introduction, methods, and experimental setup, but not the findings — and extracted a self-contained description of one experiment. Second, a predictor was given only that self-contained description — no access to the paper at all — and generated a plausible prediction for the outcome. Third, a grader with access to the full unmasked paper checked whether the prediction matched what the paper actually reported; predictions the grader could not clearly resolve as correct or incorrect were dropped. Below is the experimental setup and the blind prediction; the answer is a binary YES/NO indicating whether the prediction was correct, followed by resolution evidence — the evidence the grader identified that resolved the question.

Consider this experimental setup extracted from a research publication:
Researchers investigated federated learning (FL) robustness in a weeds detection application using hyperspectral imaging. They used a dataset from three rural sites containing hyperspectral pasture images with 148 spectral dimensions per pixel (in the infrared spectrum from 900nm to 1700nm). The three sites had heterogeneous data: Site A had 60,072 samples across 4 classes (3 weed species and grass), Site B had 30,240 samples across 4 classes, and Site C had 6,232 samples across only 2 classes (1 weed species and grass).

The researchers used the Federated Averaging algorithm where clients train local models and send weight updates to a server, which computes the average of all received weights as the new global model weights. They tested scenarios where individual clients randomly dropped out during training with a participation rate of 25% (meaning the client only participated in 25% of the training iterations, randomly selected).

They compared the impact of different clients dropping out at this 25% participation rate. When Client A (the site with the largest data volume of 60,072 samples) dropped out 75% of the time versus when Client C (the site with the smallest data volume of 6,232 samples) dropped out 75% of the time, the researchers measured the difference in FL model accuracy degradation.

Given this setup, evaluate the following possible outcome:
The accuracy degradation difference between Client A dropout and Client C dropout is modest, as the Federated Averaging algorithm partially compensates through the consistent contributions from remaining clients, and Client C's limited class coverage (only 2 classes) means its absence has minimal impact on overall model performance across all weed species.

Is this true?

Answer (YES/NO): NO